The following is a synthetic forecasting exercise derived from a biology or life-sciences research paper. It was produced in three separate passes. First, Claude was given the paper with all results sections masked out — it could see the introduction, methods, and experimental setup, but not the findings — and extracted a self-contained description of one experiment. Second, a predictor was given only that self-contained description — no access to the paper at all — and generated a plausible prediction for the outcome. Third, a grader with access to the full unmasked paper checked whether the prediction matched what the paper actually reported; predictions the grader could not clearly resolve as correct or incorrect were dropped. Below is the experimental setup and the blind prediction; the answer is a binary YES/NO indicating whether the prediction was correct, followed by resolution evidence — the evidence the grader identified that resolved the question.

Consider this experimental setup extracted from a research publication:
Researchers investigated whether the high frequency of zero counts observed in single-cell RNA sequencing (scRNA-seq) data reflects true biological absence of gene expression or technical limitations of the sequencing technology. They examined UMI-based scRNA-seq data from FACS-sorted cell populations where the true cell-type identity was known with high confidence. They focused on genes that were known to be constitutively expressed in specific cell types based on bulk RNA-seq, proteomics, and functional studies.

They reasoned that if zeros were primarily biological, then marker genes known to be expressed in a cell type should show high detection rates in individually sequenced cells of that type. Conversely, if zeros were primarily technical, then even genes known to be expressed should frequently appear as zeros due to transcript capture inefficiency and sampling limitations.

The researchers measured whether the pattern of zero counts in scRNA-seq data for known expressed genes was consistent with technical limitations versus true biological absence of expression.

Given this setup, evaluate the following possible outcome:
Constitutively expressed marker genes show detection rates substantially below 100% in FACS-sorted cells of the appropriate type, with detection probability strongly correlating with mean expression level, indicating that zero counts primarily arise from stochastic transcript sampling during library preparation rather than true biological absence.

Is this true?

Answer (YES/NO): NO